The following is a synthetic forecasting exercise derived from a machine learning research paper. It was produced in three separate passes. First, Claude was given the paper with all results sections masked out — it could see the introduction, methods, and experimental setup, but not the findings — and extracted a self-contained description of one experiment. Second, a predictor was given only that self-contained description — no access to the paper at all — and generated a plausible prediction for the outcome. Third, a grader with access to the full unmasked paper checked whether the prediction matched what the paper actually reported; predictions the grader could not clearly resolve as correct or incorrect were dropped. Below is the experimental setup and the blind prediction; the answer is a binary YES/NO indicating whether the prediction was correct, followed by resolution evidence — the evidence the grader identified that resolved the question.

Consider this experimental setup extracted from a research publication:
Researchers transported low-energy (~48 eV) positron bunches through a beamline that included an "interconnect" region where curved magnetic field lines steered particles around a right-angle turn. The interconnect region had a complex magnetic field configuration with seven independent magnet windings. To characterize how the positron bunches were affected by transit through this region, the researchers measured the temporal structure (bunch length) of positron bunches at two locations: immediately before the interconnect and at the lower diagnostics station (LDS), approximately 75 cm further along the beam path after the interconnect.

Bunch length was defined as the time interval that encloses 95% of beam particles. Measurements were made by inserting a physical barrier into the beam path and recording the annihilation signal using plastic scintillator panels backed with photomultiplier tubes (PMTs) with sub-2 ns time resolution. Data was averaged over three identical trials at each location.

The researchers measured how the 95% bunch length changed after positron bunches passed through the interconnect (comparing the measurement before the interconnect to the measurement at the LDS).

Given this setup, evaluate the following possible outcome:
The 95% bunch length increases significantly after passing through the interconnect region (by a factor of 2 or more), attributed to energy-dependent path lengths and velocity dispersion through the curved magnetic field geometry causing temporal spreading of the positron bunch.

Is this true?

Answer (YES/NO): NO